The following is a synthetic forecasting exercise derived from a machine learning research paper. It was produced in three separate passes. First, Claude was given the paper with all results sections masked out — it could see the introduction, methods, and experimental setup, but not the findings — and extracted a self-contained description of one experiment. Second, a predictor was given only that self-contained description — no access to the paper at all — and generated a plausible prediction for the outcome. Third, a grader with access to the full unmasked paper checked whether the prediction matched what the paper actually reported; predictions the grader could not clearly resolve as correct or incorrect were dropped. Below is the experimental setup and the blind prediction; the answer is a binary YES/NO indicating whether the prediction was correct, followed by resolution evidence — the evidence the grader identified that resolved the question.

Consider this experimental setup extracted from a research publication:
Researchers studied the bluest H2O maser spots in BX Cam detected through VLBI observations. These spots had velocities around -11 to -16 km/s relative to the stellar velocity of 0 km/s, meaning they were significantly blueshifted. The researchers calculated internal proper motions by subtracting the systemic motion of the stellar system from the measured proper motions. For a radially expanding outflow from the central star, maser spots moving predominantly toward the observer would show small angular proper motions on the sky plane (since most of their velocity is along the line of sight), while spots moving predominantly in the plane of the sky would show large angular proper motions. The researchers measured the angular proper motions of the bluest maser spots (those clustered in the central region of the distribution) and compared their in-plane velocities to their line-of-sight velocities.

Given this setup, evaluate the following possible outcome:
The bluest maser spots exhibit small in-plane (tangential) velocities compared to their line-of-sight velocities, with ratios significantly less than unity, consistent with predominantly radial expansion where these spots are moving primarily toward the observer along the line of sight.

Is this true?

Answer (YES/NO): YES